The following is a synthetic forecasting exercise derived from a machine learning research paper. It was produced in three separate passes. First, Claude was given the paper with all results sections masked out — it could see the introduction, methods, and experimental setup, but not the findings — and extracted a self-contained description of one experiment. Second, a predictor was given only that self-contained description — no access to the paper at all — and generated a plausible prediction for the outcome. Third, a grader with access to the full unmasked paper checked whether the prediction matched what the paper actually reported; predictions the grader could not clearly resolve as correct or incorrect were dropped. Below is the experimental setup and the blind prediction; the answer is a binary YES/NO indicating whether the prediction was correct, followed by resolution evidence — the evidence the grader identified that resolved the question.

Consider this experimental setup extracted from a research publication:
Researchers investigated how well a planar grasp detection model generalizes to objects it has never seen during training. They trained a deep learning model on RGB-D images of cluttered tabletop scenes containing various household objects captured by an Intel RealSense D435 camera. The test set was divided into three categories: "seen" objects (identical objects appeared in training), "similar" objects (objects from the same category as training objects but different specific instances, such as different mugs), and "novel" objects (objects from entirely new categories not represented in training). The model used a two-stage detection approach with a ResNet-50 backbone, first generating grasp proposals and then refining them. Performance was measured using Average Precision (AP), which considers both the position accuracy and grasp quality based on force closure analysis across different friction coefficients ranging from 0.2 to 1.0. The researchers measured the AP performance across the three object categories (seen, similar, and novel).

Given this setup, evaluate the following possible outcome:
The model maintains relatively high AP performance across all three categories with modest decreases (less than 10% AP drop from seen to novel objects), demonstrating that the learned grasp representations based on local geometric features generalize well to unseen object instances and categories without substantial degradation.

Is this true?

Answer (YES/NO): NO